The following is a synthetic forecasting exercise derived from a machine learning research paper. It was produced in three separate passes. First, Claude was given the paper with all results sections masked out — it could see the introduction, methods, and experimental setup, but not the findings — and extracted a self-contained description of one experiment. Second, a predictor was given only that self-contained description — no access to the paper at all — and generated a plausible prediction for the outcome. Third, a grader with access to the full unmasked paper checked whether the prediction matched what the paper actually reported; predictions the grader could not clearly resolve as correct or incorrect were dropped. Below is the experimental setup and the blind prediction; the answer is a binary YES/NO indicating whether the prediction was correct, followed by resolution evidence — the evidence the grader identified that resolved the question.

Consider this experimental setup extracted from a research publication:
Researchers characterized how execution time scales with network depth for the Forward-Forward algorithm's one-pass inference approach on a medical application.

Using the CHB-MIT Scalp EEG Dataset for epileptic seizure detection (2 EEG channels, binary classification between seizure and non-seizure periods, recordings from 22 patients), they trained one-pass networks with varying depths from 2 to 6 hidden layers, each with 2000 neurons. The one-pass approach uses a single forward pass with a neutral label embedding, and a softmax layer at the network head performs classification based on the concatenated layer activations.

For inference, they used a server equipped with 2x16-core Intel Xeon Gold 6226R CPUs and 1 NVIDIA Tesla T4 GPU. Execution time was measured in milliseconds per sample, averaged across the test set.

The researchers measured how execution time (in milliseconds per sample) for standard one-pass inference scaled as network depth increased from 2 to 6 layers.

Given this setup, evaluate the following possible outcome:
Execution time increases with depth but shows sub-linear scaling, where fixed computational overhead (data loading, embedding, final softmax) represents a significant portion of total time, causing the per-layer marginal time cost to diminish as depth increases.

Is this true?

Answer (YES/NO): NO